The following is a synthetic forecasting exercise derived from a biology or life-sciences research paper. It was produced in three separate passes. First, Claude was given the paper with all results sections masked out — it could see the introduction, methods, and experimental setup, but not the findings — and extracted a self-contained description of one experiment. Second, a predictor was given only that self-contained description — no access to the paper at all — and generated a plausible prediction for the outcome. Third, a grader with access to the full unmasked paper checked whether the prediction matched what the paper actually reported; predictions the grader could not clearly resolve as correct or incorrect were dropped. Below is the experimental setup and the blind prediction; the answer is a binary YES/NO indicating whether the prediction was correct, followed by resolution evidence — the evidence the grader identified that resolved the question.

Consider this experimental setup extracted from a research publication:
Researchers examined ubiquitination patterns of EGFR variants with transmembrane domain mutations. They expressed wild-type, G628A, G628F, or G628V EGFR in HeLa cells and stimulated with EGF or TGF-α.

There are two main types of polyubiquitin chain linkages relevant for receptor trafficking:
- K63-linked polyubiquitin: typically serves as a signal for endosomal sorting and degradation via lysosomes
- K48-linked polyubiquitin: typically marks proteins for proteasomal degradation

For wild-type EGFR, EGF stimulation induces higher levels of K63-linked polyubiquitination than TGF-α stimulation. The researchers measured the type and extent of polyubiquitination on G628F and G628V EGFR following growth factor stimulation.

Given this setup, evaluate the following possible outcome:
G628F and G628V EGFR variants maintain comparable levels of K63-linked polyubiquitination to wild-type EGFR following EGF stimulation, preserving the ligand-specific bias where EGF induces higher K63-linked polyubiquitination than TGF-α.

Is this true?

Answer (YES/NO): NO